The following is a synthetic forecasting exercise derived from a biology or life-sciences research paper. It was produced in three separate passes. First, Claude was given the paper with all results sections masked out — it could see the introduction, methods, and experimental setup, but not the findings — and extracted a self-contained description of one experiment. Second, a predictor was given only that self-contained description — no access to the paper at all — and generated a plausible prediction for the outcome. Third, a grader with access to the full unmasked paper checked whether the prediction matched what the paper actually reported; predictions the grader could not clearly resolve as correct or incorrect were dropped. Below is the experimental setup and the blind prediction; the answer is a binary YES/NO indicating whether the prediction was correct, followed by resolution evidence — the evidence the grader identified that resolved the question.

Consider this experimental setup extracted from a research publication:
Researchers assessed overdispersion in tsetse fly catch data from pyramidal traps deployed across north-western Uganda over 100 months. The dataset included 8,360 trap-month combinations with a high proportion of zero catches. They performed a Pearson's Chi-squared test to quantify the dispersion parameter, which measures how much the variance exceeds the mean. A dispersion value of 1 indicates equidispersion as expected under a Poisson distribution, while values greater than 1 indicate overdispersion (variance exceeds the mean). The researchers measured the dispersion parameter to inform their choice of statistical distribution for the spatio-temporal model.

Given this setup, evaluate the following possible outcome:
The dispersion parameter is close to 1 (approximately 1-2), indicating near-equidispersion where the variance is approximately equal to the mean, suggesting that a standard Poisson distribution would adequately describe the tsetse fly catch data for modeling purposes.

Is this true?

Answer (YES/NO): NO